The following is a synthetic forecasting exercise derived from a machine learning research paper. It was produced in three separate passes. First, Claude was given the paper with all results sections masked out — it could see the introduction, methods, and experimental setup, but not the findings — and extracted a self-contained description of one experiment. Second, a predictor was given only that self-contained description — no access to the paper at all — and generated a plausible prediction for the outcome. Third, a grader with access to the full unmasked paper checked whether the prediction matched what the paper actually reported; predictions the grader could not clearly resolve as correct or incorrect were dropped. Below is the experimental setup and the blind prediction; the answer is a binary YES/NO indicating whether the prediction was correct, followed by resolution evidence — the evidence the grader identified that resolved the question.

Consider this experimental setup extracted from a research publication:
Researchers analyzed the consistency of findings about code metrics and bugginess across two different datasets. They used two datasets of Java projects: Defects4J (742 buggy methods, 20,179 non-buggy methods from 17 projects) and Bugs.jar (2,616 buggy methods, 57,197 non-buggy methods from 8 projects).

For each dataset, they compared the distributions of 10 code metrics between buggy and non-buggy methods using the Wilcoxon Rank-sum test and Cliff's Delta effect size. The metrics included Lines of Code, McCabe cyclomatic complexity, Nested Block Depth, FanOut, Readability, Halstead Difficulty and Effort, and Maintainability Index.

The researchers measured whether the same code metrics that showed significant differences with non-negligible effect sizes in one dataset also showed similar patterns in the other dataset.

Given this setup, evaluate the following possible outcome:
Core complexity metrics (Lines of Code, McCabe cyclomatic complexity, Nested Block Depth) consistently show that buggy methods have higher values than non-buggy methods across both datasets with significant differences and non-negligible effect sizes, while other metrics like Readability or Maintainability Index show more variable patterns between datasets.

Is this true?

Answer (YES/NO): NO